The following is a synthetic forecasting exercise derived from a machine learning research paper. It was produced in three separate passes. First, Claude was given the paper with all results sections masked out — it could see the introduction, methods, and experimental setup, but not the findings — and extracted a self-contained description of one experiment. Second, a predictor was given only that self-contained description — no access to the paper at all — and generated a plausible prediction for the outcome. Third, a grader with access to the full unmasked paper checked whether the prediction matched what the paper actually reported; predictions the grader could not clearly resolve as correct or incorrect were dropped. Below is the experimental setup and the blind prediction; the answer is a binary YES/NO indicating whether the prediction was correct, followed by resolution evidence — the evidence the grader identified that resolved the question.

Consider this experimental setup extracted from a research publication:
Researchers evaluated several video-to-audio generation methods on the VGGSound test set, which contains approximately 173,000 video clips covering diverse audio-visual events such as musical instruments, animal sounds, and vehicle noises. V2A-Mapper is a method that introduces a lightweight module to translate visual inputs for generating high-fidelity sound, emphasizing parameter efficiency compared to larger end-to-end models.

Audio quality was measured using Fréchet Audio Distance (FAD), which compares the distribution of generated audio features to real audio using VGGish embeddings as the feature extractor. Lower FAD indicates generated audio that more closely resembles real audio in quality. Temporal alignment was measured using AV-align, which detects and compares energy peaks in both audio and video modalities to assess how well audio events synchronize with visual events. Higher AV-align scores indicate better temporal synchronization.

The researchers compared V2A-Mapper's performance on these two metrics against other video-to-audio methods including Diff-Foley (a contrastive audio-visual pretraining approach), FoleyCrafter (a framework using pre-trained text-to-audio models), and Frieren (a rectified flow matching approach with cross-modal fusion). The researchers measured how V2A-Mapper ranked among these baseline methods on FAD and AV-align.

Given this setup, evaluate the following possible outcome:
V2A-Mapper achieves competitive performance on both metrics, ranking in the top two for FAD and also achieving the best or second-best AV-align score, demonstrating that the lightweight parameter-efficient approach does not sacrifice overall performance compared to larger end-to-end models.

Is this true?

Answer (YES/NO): NO